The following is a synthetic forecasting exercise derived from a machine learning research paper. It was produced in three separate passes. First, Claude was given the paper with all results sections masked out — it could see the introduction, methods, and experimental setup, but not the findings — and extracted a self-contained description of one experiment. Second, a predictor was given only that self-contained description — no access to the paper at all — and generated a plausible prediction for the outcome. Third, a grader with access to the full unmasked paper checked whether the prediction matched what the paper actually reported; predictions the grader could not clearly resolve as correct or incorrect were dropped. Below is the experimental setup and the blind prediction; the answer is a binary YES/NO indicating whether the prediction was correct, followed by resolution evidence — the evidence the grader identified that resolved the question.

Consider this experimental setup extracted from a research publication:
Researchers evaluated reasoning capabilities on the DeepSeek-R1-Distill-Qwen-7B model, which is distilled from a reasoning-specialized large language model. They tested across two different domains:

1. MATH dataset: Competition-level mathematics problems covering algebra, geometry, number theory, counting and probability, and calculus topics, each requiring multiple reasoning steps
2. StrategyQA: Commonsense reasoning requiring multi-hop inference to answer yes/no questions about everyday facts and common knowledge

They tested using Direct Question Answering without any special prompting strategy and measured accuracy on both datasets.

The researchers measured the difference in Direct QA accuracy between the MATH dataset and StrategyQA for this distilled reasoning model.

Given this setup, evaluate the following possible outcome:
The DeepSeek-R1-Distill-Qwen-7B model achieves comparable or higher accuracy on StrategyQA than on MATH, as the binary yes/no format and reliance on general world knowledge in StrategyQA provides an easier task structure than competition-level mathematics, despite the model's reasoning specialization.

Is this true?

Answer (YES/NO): NO